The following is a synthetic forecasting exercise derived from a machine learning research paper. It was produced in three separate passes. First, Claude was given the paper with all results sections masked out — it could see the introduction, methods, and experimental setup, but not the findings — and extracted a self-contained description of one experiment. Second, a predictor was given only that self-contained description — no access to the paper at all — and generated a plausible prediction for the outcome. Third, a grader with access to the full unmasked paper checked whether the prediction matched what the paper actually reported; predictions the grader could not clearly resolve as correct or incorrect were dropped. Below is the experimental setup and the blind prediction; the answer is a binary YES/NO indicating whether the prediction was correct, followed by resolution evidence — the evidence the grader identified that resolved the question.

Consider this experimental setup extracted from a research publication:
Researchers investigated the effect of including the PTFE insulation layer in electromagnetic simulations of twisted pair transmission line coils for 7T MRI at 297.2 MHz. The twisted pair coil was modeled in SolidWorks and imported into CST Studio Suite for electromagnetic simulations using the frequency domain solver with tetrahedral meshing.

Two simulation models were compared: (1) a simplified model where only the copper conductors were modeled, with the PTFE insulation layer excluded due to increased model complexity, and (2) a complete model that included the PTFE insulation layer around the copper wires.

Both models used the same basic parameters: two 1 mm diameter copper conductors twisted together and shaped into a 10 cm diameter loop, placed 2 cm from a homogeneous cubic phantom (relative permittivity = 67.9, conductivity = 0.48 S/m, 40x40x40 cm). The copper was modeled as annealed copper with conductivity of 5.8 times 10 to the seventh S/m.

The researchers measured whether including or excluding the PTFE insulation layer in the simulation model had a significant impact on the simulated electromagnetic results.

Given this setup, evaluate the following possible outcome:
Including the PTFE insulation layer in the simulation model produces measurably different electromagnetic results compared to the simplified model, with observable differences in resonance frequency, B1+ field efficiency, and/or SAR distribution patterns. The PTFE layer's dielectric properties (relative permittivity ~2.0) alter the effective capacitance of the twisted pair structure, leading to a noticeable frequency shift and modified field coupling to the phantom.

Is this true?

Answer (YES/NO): NO